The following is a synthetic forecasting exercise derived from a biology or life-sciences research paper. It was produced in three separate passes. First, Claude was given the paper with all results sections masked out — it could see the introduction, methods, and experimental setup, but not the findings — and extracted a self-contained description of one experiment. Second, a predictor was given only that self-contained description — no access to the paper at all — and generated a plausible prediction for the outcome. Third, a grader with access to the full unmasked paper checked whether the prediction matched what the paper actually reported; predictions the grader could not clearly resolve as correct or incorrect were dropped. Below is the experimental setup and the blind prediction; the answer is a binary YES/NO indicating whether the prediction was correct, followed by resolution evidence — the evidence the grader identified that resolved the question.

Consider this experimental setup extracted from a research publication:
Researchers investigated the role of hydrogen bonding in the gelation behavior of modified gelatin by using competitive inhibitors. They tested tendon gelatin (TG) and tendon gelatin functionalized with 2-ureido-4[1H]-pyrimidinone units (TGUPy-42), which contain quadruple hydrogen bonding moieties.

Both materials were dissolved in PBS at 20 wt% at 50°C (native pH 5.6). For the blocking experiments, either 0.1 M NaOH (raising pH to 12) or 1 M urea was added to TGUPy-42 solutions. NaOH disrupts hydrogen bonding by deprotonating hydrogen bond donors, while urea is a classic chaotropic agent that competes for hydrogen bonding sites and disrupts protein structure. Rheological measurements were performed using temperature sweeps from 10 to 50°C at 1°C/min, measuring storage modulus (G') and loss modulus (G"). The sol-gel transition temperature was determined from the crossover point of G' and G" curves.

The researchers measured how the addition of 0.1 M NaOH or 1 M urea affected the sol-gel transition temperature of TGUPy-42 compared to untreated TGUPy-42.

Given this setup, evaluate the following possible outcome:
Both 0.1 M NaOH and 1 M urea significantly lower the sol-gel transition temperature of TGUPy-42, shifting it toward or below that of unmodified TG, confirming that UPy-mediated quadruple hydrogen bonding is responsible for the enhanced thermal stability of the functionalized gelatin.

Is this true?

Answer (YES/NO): NO